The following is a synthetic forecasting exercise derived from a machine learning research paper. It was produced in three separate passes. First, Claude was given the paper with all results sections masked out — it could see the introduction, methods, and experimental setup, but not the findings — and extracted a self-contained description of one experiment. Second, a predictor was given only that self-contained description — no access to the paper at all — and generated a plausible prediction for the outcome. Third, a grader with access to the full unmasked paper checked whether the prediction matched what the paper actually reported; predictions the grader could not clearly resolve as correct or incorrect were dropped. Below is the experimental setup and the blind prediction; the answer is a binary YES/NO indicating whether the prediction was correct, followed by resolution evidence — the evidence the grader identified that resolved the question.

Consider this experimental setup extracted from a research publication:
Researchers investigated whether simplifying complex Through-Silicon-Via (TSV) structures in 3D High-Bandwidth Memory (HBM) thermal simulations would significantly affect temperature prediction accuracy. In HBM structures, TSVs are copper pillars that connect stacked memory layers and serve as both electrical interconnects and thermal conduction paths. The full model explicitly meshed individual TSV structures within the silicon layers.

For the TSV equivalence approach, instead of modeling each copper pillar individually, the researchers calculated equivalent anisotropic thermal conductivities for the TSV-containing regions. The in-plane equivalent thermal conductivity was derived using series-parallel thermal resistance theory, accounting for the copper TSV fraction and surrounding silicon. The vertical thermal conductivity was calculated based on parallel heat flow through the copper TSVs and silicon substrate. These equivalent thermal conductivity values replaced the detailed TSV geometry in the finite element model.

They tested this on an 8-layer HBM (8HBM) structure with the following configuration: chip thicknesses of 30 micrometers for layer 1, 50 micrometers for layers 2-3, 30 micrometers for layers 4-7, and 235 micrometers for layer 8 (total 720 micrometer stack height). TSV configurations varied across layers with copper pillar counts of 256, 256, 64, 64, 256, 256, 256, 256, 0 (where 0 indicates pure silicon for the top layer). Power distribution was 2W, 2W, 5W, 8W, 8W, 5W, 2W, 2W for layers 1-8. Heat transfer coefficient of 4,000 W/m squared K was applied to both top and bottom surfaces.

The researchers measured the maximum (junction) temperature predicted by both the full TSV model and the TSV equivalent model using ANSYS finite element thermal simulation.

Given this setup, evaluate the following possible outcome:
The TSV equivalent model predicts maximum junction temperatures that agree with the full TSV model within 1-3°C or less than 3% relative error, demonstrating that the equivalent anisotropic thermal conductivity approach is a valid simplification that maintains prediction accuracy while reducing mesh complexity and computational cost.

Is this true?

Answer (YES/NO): YES